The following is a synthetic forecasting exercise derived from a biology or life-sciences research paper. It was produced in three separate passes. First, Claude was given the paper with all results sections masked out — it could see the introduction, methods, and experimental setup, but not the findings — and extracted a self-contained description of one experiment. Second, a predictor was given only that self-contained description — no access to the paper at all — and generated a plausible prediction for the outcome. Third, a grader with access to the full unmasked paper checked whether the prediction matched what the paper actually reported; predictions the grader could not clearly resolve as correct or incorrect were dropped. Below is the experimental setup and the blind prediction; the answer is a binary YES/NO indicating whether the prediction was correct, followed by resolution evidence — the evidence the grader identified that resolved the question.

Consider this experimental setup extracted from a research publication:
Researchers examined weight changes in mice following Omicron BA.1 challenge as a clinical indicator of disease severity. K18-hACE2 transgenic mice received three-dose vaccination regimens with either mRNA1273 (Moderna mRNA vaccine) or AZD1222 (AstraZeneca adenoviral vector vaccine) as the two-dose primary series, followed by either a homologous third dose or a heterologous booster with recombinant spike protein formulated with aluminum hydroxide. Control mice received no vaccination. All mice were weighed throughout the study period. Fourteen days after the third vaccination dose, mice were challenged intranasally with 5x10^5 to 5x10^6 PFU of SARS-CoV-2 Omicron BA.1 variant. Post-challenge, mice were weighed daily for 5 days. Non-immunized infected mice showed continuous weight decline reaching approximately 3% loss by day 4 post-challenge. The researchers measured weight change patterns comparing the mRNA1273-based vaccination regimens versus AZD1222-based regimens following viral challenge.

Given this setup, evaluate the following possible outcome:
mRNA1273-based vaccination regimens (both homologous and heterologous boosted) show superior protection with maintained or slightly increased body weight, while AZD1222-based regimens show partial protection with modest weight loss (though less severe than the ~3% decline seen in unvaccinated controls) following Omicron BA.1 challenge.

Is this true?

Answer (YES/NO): NO